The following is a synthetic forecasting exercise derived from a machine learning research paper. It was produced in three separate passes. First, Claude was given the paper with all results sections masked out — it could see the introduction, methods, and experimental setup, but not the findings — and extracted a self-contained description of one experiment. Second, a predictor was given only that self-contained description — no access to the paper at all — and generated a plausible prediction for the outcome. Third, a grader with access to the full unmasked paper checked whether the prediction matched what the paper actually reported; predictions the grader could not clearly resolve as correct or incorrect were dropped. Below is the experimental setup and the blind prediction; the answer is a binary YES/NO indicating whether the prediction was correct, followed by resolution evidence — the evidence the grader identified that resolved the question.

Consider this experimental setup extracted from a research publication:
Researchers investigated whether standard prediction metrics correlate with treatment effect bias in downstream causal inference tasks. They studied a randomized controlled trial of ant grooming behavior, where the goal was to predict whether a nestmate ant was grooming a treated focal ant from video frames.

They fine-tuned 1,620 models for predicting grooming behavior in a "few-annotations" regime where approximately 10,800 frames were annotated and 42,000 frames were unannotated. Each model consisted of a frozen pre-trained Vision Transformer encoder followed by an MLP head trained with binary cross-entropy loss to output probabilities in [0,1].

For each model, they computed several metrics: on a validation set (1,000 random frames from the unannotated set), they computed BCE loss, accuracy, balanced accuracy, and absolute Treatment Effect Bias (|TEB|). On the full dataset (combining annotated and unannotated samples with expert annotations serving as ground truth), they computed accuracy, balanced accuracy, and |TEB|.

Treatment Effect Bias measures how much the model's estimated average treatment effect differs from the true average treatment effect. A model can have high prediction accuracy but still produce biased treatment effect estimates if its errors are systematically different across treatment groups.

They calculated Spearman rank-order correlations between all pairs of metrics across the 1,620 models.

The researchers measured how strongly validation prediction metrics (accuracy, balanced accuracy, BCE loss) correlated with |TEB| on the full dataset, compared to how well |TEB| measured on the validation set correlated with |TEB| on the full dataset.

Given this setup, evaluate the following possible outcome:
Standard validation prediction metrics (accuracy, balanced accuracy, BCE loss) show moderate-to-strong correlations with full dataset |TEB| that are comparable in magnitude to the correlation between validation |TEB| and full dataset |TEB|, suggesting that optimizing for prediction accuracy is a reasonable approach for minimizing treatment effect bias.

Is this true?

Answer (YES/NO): NO